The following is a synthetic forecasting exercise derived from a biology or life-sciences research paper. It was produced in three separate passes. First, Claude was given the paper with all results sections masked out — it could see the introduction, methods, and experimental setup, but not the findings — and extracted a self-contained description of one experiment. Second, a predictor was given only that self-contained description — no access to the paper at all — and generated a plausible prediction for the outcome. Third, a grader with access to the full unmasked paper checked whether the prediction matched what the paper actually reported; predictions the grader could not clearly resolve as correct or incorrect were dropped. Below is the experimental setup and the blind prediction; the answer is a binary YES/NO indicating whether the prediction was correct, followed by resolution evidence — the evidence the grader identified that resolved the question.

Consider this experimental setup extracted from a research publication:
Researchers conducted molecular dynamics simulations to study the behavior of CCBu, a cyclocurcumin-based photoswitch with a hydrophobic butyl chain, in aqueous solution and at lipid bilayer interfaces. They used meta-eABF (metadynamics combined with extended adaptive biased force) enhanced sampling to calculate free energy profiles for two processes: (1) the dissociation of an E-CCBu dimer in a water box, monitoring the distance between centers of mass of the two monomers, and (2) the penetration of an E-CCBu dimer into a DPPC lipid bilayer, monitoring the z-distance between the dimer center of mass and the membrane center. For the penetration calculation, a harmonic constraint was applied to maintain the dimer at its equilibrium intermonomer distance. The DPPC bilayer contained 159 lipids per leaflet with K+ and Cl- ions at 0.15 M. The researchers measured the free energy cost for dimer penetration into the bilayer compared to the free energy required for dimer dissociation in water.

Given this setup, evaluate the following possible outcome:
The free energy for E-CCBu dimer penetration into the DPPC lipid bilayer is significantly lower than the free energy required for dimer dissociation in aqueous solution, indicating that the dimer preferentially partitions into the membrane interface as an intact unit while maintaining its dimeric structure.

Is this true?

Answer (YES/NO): NO